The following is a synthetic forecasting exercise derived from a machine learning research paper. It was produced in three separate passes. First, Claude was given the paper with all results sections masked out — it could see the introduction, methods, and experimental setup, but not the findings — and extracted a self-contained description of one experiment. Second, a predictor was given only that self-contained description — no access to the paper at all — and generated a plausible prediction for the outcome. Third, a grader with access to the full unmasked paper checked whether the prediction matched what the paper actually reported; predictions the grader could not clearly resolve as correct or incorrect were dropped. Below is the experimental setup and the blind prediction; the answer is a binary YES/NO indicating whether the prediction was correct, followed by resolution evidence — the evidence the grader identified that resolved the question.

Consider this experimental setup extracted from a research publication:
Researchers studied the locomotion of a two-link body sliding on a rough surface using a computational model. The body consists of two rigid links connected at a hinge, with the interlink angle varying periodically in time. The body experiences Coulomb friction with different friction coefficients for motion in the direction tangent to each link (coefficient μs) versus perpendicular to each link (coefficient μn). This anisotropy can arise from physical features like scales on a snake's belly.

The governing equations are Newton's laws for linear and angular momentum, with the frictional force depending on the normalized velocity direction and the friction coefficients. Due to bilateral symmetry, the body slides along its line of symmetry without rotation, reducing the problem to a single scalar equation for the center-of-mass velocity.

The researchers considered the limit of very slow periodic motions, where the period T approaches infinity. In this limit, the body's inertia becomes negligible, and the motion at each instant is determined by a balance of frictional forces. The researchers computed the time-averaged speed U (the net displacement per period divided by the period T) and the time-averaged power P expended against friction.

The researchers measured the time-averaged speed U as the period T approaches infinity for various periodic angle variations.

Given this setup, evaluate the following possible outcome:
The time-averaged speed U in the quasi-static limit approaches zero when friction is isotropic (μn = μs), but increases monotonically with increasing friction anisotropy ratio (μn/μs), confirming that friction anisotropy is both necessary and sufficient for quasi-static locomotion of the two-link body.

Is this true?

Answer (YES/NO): NO